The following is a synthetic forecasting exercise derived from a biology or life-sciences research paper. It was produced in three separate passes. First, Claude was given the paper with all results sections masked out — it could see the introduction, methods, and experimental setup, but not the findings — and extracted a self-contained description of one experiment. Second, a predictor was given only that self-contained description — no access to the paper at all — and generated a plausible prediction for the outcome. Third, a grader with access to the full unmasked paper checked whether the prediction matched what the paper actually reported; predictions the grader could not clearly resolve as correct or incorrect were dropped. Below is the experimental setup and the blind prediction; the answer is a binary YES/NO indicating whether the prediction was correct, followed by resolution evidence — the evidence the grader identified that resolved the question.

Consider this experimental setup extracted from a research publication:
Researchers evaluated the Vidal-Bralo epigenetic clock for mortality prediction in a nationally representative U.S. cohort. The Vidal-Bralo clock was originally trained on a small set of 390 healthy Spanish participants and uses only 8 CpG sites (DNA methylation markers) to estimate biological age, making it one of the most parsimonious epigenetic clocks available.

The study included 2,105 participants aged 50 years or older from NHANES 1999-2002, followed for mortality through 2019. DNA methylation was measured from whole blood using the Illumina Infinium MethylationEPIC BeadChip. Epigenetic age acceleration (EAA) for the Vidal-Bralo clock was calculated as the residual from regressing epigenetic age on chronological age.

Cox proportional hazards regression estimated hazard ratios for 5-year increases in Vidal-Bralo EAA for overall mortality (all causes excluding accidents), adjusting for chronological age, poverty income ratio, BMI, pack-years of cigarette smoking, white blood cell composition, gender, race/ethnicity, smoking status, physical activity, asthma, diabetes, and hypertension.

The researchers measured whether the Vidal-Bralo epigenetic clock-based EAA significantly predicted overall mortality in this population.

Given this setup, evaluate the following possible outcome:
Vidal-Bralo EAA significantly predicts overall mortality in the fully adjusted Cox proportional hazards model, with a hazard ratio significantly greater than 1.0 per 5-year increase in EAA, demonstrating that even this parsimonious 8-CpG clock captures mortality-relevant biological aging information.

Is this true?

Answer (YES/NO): YES